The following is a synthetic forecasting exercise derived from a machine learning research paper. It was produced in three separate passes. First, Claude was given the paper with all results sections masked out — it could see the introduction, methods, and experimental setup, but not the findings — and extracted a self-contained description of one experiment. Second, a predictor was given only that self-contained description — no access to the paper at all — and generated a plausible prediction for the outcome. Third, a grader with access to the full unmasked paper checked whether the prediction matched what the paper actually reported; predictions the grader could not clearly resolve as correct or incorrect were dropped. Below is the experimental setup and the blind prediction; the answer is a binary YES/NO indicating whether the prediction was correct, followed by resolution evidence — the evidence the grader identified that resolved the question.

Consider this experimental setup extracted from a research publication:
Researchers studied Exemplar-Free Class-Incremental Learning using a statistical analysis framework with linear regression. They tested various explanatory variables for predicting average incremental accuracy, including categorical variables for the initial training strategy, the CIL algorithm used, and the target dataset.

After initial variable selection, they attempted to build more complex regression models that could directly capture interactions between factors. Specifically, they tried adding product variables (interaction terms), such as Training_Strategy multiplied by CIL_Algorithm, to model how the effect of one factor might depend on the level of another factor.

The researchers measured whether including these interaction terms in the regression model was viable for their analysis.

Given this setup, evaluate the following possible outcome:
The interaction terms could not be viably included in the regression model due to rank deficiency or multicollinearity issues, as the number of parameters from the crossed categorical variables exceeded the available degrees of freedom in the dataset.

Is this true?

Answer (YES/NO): YES